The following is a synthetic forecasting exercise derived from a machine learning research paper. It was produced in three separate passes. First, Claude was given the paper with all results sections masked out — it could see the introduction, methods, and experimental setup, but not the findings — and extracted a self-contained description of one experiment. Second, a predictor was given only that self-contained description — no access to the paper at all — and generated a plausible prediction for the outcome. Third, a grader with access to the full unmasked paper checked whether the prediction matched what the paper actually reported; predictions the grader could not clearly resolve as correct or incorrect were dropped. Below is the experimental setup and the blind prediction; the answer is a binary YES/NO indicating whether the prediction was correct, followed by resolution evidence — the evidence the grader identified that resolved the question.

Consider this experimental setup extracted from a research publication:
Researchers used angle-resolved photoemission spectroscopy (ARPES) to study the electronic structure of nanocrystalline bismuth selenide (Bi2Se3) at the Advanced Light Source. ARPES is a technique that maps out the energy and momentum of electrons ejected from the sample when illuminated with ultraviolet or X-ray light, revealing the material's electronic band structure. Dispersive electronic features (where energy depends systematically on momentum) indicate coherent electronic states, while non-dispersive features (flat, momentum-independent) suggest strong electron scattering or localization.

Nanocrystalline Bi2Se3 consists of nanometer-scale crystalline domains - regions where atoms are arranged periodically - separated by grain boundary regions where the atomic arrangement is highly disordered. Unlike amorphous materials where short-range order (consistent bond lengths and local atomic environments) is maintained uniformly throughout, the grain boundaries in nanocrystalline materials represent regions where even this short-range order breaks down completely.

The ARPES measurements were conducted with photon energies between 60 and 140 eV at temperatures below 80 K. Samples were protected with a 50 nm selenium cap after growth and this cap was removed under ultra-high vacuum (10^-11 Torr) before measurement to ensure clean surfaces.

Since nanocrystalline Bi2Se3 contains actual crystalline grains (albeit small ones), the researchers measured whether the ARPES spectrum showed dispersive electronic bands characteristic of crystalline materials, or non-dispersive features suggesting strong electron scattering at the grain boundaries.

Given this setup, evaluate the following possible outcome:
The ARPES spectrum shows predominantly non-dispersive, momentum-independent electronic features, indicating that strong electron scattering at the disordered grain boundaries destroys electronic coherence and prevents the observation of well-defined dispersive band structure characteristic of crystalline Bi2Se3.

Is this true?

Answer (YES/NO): YES